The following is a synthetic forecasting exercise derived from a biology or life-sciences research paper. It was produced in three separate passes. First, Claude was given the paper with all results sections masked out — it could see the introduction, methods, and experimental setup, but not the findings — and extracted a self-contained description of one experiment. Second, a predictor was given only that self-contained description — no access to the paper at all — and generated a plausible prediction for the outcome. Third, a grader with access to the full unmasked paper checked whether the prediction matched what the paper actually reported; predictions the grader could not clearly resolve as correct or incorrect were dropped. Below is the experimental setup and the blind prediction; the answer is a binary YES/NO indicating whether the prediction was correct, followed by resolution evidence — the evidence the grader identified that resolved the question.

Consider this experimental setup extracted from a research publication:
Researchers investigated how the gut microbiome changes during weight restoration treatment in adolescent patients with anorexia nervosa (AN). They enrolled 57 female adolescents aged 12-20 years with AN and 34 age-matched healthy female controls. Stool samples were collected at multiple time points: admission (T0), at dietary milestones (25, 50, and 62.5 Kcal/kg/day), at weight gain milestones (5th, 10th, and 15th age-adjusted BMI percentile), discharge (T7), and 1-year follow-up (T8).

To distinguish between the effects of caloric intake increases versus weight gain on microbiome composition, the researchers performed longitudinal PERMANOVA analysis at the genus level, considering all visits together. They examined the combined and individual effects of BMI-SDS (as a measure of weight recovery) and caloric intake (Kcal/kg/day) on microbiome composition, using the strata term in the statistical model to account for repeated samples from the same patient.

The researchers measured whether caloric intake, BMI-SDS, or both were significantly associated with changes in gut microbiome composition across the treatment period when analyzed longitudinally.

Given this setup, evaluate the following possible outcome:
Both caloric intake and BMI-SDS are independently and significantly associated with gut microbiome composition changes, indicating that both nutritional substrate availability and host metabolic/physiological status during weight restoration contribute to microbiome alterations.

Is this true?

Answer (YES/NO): YES